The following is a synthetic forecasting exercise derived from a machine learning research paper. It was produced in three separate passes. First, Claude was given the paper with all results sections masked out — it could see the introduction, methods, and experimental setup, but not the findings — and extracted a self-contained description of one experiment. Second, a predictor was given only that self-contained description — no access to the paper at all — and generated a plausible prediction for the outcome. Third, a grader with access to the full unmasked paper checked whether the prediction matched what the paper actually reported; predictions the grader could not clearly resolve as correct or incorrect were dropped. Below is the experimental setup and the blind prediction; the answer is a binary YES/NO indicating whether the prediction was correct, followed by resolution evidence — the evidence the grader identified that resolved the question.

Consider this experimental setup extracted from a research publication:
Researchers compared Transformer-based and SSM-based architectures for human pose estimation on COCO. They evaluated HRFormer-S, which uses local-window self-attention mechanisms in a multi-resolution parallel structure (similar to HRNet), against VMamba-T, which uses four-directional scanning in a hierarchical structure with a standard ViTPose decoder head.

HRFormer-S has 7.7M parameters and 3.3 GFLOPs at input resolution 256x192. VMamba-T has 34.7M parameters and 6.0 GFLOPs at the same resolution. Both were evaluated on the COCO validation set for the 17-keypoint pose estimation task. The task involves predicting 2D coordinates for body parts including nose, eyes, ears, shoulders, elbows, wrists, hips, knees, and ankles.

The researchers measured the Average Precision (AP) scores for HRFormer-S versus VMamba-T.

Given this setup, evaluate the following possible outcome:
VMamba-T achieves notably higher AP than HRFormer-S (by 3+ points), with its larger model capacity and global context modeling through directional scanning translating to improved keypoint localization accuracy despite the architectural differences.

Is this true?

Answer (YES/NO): NO